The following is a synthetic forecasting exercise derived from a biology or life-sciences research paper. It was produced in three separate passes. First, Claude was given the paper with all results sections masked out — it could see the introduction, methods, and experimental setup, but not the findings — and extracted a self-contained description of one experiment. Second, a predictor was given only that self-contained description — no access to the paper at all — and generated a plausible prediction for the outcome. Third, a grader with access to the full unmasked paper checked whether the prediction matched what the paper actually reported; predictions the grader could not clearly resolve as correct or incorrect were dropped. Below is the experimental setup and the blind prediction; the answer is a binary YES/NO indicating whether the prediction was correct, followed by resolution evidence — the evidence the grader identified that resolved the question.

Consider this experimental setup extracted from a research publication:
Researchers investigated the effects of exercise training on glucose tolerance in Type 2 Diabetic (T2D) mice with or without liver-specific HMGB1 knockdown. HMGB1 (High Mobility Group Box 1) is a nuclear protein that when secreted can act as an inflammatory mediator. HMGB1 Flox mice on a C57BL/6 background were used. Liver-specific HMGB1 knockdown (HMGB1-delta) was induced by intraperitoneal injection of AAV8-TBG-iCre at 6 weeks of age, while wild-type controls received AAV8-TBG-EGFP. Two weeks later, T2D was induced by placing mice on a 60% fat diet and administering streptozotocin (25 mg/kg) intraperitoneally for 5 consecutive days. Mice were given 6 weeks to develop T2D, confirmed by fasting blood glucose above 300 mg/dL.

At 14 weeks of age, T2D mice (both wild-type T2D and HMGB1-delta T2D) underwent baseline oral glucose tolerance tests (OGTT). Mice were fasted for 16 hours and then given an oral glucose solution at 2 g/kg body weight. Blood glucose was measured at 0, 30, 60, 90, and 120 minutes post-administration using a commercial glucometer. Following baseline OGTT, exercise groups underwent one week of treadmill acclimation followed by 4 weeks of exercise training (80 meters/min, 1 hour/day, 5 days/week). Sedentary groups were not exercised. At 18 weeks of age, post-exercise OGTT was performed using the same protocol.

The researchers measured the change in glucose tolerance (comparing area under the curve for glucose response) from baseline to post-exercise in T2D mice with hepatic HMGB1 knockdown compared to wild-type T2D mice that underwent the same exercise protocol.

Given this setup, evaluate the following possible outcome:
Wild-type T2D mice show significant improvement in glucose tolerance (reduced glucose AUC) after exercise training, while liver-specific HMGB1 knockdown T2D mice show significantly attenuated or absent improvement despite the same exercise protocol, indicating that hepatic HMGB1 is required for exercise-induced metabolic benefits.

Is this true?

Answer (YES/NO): NO